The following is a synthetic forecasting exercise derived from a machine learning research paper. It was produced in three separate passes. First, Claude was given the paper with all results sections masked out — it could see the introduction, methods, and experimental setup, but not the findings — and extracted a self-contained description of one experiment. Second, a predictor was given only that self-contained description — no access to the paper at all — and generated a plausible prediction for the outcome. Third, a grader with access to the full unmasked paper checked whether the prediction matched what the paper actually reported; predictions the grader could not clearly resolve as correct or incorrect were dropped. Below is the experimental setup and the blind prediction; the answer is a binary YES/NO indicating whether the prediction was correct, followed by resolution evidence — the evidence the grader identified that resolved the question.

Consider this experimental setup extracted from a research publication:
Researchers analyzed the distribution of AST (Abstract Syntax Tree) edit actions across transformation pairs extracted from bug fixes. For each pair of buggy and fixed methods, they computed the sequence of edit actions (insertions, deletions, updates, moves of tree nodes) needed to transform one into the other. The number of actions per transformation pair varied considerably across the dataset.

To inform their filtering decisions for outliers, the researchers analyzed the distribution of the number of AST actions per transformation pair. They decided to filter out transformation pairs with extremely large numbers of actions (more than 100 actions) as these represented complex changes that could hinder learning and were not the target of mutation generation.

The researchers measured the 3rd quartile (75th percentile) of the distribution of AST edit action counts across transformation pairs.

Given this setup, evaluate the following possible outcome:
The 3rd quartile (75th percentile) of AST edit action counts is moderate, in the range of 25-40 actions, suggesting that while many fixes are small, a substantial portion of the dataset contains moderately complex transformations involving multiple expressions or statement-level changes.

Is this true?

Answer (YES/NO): NO